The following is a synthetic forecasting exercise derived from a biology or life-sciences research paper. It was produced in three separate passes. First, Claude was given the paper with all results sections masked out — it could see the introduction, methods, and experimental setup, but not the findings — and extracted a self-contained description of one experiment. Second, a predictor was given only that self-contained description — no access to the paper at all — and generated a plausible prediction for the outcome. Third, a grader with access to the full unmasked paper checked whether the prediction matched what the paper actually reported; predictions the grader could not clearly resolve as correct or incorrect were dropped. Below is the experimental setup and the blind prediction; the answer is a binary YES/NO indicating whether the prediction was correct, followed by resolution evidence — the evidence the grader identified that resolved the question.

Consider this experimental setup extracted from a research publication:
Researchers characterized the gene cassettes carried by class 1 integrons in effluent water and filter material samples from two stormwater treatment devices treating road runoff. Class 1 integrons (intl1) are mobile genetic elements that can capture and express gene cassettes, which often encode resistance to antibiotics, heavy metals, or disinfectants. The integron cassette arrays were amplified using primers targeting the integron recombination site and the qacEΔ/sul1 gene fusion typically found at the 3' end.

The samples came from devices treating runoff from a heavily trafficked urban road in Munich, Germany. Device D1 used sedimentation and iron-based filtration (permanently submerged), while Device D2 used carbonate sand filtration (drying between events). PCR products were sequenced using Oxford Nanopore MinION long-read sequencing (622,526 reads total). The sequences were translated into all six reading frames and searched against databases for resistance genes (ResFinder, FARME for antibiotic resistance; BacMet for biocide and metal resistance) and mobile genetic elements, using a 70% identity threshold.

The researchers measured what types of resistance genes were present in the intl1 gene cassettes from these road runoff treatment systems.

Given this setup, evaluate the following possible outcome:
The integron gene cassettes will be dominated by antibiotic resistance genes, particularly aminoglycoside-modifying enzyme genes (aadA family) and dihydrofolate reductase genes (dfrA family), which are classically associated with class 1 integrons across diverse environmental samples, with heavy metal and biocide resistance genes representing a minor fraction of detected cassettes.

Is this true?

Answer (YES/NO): NO